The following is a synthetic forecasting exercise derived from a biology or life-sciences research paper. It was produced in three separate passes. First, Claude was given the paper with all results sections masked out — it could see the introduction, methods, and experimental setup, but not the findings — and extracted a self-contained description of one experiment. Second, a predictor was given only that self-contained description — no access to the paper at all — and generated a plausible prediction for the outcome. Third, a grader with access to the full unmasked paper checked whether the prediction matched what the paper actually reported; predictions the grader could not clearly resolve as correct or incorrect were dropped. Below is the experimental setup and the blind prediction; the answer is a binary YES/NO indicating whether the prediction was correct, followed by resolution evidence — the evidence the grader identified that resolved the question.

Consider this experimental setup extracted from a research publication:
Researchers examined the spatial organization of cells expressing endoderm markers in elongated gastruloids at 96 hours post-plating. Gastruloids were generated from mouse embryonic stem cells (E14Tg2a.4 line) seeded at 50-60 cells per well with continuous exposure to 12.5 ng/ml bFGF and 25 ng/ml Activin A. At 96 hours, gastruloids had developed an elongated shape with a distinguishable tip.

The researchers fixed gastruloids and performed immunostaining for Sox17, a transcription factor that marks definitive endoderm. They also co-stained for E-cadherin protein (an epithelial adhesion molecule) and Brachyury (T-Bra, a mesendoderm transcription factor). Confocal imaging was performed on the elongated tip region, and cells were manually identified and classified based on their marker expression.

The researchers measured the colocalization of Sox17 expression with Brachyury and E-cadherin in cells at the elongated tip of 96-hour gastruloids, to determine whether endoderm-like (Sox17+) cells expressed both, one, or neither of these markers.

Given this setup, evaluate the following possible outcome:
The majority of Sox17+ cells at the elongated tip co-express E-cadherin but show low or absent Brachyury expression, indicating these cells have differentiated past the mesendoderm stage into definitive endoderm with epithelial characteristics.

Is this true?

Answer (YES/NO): YES